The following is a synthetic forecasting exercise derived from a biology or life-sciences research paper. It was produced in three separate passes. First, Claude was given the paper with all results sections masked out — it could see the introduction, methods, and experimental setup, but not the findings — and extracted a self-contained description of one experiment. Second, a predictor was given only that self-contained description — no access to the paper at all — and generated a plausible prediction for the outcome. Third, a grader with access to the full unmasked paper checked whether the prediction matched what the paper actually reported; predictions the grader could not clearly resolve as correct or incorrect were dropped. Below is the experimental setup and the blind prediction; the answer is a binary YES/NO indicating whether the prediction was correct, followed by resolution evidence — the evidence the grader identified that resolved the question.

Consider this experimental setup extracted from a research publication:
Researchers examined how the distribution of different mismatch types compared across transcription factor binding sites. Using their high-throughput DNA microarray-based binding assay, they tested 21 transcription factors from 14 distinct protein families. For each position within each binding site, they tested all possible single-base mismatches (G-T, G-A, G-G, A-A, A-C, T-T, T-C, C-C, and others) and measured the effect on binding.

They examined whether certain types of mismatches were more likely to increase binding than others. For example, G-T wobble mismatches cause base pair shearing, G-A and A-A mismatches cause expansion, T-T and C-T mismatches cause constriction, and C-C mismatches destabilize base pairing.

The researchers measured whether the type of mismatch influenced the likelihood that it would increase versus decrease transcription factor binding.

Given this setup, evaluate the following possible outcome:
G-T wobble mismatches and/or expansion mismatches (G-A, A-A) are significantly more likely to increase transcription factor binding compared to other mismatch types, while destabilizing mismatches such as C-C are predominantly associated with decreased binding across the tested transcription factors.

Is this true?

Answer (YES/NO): NO